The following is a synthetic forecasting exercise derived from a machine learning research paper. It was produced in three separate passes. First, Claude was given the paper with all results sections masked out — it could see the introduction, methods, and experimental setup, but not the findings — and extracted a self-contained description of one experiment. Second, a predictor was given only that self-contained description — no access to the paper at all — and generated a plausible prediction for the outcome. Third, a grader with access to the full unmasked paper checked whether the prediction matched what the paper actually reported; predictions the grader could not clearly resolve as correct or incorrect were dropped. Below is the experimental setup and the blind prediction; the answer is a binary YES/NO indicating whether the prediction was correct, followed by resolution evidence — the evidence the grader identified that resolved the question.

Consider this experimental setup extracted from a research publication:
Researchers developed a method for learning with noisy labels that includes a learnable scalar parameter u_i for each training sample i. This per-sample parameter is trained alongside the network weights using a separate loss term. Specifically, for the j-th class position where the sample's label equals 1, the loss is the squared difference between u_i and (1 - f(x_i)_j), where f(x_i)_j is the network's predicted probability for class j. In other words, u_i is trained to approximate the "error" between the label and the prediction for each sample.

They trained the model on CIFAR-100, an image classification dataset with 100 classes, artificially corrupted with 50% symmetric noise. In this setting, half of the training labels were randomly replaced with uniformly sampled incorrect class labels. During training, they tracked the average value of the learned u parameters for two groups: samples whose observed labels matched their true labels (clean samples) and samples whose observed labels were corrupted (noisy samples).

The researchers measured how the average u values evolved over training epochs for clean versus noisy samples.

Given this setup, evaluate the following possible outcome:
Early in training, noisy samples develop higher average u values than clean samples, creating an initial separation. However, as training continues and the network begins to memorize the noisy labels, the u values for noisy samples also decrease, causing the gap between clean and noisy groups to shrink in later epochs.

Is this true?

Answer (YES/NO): NO